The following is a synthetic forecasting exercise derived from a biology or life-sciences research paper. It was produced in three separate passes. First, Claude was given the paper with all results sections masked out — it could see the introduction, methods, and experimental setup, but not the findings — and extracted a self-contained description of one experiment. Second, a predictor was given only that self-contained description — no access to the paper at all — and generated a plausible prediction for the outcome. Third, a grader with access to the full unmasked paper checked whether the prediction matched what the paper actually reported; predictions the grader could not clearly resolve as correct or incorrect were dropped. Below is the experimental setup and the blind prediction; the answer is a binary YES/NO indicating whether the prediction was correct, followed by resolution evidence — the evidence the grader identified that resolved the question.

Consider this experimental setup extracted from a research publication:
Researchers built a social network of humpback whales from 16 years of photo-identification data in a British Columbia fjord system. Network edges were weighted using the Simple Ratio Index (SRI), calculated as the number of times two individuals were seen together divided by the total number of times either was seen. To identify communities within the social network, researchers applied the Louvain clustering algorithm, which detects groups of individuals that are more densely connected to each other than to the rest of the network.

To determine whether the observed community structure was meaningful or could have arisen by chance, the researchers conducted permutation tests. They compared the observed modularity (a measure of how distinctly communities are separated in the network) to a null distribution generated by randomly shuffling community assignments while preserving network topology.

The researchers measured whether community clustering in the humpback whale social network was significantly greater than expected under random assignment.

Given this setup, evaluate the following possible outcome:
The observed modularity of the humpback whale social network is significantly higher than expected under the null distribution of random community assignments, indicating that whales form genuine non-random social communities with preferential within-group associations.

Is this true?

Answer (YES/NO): YES